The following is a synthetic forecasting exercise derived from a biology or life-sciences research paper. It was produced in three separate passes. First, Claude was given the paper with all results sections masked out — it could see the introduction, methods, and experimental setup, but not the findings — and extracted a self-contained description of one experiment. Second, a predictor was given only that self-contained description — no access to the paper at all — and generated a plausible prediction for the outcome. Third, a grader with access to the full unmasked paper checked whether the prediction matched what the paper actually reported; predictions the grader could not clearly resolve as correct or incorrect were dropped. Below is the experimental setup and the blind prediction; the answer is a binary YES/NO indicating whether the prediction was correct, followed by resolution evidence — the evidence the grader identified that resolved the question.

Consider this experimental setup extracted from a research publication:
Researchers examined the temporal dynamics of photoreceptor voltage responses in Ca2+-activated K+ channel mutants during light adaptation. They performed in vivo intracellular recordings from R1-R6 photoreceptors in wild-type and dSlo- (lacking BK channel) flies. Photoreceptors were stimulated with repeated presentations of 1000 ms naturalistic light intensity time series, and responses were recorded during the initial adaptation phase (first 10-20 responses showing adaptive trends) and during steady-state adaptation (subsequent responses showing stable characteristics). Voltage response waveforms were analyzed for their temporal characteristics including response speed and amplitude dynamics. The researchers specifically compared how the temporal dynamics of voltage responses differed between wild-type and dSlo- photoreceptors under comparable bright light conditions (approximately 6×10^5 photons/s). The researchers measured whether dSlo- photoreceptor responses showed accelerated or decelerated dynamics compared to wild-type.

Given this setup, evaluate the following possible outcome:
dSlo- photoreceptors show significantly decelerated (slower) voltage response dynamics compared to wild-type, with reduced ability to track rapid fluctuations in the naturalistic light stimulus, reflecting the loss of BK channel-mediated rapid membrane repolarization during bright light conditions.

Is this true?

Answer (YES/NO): NO